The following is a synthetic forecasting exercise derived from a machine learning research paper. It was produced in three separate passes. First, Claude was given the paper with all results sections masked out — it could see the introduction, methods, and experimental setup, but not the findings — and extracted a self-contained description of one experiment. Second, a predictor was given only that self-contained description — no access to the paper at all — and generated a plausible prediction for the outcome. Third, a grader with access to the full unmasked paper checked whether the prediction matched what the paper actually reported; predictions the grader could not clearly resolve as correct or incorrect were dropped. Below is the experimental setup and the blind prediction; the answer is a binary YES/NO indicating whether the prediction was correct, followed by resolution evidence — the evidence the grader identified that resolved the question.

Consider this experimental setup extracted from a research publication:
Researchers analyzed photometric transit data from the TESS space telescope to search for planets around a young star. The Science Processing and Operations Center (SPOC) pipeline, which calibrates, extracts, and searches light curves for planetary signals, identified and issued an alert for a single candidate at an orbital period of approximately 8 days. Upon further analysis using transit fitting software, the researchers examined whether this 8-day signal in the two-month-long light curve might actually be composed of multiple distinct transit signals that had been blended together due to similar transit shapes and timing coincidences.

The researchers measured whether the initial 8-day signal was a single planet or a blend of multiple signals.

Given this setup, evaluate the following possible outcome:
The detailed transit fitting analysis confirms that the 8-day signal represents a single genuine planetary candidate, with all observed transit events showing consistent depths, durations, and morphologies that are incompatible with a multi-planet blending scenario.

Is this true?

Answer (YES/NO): NO